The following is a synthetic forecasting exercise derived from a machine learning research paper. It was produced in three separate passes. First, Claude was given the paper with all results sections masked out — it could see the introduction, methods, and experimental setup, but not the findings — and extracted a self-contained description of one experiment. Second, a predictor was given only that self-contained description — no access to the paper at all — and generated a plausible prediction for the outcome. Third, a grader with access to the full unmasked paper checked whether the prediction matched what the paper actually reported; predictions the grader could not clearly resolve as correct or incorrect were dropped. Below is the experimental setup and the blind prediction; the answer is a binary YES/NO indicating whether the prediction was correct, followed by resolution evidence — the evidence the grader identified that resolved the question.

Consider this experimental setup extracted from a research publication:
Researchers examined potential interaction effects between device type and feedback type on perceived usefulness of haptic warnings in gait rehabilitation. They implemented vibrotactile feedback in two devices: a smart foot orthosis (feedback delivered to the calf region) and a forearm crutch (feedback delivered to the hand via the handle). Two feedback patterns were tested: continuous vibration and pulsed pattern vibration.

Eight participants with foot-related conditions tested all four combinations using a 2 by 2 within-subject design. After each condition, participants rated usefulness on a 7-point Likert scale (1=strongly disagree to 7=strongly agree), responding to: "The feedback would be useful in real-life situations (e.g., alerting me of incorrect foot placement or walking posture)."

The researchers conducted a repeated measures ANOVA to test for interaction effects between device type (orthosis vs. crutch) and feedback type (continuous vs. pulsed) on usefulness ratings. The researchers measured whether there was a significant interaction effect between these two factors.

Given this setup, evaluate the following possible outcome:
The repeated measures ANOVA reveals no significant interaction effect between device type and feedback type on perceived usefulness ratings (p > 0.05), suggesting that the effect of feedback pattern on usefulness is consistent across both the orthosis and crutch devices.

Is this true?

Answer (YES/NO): YES